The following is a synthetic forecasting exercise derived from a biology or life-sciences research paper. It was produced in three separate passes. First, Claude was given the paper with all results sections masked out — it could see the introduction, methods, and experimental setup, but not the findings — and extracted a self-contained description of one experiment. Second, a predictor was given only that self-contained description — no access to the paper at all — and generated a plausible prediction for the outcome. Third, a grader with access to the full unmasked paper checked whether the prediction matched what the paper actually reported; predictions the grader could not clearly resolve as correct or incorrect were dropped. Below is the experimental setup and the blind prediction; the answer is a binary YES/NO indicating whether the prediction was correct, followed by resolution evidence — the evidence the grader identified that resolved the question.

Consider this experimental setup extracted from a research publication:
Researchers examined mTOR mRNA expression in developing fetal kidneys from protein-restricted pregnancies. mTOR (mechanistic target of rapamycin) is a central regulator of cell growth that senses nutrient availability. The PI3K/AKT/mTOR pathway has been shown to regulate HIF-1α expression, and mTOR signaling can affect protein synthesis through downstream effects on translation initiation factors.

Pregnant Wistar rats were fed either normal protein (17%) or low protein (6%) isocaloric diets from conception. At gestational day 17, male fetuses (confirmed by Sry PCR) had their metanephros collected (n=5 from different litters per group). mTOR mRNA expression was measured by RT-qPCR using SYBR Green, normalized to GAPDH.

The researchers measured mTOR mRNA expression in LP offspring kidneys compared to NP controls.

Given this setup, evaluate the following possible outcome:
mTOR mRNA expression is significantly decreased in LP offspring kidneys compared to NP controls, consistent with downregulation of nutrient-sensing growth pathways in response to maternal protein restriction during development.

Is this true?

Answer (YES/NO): NO